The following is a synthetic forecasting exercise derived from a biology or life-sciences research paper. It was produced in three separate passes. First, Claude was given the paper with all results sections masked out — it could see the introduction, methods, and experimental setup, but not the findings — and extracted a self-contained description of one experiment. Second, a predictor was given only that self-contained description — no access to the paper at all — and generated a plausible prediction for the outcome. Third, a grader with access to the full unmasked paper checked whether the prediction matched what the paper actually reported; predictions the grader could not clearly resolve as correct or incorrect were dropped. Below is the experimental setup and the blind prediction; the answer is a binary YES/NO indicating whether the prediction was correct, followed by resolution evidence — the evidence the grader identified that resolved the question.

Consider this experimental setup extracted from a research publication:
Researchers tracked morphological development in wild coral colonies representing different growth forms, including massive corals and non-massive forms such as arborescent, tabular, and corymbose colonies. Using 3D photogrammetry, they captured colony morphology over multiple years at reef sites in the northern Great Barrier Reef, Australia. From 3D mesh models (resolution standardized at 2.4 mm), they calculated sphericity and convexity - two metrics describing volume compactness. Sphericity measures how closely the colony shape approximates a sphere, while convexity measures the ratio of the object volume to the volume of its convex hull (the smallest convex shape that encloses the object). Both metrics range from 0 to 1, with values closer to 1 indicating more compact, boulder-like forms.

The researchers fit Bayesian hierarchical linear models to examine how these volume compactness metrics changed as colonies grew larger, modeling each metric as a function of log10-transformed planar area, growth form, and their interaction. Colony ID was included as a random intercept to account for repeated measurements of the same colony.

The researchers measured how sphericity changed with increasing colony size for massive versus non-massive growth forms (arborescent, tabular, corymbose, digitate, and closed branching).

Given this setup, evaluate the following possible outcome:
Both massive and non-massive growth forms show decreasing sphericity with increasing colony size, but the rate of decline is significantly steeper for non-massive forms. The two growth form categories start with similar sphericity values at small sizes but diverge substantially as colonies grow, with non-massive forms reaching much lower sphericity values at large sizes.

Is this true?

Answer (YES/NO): NO